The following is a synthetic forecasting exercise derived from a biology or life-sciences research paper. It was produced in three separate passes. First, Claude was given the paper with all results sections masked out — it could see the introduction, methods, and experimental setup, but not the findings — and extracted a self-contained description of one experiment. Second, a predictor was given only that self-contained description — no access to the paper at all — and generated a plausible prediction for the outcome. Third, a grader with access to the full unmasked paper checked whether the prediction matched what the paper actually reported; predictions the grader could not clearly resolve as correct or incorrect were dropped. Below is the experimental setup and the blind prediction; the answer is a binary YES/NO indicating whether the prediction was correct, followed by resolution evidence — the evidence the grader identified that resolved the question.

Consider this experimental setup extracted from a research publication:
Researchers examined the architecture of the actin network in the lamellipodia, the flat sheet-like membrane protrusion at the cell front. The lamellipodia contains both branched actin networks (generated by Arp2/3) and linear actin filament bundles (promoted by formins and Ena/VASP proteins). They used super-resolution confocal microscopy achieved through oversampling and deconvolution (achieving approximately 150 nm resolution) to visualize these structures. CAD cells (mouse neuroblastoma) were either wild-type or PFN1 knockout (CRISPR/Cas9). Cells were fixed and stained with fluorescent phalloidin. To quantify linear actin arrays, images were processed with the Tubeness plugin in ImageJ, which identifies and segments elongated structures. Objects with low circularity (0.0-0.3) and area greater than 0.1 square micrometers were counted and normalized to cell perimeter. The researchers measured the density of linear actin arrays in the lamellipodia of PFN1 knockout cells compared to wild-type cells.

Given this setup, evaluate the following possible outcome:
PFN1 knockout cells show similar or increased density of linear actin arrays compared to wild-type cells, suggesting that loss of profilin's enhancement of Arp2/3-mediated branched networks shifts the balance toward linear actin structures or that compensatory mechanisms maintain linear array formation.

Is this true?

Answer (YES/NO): NO